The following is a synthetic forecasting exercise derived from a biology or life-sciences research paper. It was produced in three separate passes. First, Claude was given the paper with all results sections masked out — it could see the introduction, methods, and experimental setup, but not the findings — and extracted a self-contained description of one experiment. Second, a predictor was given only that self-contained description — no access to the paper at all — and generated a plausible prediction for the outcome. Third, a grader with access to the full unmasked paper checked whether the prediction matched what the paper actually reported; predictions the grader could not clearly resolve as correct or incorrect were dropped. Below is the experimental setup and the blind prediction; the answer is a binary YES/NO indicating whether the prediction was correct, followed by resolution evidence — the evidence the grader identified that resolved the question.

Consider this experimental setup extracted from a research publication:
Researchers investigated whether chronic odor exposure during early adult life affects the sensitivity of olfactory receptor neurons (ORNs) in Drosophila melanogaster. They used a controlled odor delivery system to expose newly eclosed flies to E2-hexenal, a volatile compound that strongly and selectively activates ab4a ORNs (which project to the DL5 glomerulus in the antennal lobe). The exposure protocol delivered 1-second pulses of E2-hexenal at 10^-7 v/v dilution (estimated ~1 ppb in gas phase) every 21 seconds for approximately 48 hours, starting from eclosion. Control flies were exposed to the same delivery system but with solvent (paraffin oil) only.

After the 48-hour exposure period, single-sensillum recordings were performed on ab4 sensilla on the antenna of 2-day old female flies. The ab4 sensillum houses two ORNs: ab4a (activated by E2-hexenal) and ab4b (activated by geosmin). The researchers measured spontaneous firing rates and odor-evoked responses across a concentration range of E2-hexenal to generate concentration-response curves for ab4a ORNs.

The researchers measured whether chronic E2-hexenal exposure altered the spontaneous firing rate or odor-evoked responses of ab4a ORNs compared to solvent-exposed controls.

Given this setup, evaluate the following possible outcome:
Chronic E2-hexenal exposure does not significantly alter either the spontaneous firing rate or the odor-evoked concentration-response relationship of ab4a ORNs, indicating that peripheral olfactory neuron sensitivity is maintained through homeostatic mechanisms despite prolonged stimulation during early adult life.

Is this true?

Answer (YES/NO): YES